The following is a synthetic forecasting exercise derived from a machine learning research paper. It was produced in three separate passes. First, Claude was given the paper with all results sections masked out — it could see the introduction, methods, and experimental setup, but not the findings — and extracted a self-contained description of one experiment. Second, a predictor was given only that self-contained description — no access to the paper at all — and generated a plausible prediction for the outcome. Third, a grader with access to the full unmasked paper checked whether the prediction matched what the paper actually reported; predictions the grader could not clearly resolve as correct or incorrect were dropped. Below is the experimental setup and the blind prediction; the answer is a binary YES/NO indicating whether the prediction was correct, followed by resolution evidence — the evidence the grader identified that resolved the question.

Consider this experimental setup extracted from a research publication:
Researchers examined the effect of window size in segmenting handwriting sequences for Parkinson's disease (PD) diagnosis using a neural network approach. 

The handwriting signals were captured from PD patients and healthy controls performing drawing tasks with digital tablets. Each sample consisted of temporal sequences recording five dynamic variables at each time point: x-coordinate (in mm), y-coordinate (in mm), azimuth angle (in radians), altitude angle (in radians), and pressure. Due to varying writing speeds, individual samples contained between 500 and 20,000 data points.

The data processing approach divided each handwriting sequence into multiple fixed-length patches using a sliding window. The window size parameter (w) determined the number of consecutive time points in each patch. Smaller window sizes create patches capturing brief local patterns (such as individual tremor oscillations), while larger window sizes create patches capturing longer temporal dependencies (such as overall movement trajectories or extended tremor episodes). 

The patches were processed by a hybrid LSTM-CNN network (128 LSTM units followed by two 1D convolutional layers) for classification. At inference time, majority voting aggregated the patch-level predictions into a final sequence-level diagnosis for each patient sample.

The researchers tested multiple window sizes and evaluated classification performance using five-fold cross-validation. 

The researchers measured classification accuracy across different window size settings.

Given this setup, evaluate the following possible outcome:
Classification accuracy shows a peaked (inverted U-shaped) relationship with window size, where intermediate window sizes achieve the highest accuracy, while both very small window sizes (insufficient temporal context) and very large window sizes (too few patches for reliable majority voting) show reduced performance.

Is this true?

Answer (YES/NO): YES